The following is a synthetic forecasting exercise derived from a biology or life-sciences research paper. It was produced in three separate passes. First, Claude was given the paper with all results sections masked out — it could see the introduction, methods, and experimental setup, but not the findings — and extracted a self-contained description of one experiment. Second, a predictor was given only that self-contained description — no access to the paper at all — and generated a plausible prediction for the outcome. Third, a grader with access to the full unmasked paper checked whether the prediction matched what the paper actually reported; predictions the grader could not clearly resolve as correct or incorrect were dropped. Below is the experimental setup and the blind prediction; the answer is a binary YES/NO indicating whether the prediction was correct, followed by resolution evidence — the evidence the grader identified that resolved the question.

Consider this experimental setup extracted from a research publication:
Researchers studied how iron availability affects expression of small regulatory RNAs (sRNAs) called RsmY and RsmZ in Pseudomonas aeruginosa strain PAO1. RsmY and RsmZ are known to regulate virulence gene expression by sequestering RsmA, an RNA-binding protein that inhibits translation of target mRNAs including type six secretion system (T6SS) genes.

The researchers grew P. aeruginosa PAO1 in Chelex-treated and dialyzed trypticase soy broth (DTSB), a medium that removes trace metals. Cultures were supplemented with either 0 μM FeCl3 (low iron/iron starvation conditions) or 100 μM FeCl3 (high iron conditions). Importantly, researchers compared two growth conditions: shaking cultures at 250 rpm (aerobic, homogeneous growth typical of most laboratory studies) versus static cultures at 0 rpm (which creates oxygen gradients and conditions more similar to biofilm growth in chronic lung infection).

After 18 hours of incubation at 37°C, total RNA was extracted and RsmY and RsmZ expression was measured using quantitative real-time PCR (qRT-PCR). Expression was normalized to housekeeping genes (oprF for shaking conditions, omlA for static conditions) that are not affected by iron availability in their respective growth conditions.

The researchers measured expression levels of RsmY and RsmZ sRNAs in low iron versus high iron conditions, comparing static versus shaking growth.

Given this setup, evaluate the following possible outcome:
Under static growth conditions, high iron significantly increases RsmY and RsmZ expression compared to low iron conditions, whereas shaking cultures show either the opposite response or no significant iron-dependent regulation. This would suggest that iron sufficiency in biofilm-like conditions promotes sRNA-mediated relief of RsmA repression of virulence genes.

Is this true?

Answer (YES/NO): NO